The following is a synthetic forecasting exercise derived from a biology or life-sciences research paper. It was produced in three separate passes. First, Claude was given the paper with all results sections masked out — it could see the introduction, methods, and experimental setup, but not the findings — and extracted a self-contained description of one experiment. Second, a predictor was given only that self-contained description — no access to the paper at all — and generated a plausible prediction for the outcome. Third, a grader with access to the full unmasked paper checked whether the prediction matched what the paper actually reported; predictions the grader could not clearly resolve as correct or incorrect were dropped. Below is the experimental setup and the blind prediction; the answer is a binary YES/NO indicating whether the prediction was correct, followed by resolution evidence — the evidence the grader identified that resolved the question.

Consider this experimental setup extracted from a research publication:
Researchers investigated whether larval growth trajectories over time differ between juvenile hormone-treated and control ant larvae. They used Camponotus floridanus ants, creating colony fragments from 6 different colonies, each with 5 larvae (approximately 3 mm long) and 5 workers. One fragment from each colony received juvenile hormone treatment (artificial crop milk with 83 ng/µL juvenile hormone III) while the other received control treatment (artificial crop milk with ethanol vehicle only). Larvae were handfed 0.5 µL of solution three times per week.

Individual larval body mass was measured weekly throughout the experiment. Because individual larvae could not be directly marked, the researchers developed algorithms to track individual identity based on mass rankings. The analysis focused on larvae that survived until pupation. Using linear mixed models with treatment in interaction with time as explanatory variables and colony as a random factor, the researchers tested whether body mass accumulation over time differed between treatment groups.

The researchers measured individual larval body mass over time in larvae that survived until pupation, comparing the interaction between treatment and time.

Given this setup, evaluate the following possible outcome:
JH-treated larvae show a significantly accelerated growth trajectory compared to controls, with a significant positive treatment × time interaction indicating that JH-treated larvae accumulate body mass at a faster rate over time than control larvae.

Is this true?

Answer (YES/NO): NO